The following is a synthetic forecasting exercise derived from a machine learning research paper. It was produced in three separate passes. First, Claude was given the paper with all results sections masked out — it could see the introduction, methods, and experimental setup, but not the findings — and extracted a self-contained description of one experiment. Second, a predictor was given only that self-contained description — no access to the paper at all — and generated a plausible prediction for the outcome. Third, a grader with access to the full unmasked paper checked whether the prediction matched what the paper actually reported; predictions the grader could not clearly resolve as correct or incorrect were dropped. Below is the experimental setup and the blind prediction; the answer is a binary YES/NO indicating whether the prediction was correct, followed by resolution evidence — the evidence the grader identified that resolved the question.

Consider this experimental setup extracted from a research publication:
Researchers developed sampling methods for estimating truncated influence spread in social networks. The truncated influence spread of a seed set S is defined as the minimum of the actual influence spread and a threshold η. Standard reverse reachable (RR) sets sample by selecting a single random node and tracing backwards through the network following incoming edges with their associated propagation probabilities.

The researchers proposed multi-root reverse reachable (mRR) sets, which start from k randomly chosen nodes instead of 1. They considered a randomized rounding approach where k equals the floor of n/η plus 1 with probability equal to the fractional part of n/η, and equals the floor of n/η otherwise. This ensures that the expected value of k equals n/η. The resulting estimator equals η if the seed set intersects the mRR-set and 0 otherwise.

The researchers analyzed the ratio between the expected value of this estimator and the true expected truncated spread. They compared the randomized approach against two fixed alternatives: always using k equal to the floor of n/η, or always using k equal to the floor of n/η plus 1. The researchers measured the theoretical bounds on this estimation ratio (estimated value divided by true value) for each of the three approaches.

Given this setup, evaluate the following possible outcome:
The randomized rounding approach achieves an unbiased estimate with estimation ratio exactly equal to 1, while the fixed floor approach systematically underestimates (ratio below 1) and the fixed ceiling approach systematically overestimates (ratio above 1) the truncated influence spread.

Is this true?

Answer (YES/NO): NO